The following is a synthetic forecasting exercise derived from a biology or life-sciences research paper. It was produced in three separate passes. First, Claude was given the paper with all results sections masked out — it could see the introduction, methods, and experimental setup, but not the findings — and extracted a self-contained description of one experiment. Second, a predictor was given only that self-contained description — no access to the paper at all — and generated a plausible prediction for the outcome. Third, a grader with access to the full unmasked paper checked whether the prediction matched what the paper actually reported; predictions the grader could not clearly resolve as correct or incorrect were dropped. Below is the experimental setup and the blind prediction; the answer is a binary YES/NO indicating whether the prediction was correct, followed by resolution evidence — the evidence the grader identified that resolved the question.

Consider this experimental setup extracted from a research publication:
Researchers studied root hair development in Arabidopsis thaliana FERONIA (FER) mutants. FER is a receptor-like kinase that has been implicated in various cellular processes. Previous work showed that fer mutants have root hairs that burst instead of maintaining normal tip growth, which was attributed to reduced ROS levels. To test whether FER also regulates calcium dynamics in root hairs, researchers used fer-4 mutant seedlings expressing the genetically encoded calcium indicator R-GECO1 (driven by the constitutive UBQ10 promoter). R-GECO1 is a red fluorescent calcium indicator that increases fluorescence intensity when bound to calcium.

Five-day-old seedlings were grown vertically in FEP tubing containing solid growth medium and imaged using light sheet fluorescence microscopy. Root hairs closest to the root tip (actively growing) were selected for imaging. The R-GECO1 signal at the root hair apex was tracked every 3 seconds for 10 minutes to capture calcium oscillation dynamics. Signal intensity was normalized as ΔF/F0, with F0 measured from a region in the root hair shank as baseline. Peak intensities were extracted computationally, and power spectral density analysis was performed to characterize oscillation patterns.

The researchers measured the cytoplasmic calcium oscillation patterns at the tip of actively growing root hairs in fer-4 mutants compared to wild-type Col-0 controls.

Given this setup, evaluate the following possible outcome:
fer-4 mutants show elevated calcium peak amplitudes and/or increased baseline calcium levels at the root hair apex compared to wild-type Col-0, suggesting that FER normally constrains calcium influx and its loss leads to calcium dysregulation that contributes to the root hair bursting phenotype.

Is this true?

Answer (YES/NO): NO